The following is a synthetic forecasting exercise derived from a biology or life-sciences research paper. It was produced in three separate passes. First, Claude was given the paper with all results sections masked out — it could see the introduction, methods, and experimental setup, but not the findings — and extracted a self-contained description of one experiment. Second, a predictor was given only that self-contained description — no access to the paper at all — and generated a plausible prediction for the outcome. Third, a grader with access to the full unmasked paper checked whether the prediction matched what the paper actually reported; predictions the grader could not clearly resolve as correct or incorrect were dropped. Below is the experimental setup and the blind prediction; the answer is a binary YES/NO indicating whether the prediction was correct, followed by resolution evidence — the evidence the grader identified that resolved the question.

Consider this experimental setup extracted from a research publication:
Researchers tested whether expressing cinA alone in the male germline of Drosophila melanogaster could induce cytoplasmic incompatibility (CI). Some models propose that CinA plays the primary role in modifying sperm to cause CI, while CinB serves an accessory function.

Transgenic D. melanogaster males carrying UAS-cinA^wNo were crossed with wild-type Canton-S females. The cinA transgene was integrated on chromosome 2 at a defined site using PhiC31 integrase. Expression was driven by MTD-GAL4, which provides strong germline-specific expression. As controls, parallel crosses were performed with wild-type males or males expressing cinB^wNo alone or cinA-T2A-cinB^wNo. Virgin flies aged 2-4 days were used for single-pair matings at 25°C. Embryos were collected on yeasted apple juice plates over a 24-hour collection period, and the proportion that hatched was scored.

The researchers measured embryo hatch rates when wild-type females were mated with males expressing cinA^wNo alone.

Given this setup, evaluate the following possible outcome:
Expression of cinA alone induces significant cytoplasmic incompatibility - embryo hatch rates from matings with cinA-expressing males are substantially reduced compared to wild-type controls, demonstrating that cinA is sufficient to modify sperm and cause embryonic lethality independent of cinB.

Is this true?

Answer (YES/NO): NO